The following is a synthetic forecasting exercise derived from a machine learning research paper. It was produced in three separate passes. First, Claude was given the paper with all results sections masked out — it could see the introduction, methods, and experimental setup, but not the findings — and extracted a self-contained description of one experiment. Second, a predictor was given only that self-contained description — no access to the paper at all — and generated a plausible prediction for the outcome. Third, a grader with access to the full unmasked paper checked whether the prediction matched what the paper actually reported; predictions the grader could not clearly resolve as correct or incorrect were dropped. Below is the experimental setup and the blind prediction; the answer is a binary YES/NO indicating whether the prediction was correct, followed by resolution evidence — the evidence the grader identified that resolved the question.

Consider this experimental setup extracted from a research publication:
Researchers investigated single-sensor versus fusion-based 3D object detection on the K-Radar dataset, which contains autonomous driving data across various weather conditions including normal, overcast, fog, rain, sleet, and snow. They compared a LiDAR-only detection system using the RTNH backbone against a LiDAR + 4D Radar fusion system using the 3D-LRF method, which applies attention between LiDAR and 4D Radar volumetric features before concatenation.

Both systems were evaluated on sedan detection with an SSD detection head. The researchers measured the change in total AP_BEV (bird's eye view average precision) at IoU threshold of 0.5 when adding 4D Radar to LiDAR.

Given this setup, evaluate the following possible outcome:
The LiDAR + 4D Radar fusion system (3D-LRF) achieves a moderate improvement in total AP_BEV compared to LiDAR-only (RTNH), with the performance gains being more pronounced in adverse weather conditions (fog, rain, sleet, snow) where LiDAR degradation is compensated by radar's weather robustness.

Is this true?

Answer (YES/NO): NO